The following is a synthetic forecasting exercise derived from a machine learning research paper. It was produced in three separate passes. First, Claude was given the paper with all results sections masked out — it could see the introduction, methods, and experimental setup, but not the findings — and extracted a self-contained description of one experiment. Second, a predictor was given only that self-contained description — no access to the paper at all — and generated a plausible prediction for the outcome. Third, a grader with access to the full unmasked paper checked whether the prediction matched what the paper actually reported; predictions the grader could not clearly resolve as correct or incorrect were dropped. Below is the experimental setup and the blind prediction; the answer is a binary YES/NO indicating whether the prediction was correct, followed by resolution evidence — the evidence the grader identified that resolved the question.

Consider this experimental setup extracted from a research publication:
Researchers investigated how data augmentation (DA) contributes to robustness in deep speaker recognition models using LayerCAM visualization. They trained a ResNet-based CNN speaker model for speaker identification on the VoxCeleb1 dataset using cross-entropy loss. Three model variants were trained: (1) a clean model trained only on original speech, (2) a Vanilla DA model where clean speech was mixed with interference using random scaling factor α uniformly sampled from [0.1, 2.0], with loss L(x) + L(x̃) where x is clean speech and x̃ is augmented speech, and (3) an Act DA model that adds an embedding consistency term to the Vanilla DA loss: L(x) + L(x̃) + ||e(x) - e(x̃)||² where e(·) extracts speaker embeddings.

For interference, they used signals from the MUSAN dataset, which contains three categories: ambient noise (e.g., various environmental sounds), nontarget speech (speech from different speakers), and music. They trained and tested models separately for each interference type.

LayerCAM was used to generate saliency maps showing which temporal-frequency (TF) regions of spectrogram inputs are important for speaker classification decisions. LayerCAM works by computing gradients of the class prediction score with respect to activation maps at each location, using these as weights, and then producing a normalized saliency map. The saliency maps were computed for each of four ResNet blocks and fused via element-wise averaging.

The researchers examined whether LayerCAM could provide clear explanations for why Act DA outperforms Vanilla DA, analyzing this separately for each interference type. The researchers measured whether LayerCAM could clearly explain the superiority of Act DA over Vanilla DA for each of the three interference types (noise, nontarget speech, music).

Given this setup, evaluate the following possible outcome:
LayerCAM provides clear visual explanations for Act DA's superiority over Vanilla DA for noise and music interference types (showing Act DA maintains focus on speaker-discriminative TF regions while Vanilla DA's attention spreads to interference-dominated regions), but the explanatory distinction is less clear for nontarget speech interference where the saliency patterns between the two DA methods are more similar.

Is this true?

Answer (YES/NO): NO